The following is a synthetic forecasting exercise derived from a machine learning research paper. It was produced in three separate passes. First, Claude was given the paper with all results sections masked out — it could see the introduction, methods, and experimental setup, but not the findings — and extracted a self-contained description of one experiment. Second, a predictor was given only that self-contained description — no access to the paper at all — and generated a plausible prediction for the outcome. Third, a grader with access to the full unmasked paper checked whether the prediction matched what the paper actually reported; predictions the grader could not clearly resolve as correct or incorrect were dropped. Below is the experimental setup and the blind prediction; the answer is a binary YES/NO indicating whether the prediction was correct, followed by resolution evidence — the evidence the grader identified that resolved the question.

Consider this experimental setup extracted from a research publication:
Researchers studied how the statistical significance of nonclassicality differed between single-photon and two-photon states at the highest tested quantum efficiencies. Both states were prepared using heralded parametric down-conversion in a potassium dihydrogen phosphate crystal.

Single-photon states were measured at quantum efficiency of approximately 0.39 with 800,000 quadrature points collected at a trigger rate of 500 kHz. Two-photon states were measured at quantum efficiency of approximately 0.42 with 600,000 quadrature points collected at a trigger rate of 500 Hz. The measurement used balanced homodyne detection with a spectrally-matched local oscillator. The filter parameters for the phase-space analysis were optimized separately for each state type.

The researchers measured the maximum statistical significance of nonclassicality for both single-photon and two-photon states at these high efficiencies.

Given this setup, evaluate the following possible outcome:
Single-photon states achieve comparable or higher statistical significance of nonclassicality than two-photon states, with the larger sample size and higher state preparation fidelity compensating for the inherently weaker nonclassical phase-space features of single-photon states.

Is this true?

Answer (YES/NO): YES